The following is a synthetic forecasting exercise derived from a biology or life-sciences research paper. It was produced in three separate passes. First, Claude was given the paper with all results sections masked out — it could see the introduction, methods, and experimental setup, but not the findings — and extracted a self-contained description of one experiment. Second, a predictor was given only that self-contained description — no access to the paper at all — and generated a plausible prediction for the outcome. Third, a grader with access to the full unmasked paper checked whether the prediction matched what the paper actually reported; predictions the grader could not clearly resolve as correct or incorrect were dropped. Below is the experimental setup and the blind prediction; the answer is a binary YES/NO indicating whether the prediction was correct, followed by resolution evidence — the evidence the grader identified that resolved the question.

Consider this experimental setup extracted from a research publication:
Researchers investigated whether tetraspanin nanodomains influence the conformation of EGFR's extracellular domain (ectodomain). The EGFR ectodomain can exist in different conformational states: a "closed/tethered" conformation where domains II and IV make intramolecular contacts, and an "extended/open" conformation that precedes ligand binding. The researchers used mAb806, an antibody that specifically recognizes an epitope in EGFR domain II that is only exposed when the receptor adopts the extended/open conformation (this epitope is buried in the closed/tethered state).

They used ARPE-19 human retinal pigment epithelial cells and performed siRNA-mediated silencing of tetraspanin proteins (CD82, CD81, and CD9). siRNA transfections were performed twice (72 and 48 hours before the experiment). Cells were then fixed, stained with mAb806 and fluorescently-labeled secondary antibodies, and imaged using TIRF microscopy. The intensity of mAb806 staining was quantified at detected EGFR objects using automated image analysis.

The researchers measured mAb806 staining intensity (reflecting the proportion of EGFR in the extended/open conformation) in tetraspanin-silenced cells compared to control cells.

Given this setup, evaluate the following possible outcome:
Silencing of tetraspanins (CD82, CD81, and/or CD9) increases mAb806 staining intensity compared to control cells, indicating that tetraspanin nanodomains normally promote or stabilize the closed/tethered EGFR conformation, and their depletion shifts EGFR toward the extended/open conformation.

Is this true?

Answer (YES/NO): YES